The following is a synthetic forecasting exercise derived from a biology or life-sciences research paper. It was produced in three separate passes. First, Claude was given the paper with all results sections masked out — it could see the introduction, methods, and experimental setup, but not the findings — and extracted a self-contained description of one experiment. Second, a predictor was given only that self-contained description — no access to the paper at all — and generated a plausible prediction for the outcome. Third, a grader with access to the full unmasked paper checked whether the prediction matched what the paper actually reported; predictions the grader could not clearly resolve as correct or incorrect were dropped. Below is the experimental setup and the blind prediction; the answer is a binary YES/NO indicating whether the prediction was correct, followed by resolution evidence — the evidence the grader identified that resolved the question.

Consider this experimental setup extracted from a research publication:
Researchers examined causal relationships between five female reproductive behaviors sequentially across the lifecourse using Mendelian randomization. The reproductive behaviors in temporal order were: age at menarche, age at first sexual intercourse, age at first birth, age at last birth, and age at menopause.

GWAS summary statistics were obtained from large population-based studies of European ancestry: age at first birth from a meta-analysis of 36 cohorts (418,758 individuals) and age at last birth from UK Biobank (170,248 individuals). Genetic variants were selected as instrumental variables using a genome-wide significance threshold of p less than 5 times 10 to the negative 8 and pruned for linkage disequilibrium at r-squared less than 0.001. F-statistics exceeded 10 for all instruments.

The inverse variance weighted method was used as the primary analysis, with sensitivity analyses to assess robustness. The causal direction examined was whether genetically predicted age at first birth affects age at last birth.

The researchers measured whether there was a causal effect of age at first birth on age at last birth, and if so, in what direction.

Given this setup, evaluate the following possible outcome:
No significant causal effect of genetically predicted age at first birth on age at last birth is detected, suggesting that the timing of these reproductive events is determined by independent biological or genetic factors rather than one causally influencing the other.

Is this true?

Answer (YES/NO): NO